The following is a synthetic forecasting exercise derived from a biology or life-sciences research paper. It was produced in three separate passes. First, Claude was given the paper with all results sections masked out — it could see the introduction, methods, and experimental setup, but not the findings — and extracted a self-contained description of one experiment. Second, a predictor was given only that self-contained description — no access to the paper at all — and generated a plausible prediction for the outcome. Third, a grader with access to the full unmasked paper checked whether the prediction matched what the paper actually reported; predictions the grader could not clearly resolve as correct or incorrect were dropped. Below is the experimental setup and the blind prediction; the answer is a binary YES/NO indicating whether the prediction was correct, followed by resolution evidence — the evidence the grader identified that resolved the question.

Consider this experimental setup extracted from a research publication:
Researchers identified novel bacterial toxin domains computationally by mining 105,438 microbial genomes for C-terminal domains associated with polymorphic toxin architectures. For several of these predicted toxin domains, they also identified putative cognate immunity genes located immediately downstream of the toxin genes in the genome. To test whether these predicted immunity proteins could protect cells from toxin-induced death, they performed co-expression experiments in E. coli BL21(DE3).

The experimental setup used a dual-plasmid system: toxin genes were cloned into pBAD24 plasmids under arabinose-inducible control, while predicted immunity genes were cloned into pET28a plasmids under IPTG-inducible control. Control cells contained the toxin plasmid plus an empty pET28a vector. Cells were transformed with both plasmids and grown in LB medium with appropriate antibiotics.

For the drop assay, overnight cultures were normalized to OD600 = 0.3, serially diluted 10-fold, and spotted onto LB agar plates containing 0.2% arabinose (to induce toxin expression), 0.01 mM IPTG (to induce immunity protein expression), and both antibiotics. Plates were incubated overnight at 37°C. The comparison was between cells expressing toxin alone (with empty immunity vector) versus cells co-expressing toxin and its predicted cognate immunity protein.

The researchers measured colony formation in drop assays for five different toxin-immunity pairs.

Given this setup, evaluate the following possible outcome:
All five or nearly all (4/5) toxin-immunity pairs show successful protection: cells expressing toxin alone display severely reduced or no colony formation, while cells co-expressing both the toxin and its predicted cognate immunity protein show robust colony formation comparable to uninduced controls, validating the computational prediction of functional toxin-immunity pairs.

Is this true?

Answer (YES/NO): YES